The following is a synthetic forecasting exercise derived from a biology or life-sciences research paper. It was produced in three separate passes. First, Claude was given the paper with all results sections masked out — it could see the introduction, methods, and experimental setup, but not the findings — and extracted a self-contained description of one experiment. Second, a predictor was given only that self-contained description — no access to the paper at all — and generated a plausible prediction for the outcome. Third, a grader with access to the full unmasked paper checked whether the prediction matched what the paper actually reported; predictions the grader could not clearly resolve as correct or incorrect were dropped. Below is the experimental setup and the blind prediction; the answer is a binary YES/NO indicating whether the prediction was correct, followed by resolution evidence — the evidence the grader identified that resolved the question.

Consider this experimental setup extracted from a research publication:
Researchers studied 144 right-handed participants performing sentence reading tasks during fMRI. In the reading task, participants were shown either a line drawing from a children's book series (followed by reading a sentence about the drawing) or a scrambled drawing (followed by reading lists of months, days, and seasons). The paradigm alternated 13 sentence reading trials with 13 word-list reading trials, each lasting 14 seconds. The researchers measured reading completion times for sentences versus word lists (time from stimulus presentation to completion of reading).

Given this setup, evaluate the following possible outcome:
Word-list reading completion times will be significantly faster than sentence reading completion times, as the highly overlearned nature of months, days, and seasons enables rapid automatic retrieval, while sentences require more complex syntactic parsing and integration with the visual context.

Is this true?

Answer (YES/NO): NO